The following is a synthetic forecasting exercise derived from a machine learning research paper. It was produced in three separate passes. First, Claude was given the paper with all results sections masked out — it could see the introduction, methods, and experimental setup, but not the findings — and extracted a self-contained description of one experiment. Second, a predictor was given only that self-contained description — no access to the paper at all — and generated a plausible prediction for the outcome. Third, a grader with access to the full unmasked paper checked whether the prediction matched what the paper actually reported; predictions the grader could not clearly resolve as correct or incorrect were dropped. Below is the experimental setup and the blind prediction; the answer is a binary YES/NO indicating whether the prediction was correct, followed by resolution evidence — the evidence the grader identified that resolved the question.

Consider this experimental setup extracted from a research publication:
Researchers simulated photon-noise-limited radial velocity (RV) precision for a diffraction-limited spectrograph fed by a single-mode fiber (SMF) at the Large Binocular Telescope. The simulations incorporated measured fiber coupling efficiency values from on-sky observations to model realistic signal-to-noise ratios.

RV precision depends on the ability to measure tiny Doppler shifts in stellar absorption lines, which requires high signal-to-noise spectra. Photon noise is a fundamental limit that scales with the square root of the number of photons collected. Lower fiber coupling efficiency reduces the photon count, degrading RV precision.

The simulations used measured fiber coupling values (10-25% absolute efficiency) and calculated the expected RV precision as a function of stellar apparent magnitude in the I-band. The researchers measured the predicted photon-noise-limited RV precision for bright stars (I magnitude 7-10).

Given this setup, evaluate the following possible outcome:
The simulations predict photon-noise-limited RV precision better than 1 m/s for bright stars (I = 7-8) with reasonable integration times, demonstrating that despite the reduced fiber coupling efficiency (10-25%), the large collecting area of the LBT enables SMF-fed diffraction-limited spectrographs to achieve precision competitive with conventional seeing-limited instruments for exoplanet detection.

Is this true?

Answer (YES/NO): YES